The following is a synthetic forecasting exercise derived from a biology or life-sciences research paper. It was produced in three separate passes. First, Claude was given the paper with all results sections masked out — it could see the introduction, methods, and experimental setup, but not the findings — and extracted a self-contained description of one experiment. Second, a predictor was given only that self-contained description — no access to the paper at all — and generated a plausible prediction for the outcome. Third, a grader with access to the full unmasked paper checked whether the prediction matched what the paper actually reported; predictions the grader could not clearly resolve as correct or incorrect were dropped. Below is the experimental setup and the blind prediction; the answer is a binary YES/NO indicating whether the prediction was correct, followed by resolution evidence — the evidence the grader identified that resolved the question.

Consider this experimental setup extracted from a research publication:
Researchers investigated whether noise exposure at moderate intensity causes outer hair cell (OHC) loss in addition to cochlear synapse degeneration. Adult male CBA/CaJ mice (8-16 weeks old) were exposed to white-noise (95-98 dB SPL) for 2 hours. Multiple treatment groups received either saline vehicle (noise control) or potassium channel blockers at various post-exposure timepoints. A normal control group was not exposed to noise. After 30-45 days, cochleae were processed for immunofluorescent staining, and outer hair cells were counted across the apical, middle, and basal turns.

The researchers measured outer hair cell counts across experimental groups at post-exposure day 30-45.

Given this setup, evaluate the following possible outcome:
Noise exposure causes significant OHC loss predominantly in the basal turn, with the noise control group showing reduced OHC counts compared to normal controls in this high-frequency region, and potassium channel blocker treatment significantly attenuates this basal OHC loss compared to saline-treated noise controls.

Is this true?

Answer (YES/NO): NO